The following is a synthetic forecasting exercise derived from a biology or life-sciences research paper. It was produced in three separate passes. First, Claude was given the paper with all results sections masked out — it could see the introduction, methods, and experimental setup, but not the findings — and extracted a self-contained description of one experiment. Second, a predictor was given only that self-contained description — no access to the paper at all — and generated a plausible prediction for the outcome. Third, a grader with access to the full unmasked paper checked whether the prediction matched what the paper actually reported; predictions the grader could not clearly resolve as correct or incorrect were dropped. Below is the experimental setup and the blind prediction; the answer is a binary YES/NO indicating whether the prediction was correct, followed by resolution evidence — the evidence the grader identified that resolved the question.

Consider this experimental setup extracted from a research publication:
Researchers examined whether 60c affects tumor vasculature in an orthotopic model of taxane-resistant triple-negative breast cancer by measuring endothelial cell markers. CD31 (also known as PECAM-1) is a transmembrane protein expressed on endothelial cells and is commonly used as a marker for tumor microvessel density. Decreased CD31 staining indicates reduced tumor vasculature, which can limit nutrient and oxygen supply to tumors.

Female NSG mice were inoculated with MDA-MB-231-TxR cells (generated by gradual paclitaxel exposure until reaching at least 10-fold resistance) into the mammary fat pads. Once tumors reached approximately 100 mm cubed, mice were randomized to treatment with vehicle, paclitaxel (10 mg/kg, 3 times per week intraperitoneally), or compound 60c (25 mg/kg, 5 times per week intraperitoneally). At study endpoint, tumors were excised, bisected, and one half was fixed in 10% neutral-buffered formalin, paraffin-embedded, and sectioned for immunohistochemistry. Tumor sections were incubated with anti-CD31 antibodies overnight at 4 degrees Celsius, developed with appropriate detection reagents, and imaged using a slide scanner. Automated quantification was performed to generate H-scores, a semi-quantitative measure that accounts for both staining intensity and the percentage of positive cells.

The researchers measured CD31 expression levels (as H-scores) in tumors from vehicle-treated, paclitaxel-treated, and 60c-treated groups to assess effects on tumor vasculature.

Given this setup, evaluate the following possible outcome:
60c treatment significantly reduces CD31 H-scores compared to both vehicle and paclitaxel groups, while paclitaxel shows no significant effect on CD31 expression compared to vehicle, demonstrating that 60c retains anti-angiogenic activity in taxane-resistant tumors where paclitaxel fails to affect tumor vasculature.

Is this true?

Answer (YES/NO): NO